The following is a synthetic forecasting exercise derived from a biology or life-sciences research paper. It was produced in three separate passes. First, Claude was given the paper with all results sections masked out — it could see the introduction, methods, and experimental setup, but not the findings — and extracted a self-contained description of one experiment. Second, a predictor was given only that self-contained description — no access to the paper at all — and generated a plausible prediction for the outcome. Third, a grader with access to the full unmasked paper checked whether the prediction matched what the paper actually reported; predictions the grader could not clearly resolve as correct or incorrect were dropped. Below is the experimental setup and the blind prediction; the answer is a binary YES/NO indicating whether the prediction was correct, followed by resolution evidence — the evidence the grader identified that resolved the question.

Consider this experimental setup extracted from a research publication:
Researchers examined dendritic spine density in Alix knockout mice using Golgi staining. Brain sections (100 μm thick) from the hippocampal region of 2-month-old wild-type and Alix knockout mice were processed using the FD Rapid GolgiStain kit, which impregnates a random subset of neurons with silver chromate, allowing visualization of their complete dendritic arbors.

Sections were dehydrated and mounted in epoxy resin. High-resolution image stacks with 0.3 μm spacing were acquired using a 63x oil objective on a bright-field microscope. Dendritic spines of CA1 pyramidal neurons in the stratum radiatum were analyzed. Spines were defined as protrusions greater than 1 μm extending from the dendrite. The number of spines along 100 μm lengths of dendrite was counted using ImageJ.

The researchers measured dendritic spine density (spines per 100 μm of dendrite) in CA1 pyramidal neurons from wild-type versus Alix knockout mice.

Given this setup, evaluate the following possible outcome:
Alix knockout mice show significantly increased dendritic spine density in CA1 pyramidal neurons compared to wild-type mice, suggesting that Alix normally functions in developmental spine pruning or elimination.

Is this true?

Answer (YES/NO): NO